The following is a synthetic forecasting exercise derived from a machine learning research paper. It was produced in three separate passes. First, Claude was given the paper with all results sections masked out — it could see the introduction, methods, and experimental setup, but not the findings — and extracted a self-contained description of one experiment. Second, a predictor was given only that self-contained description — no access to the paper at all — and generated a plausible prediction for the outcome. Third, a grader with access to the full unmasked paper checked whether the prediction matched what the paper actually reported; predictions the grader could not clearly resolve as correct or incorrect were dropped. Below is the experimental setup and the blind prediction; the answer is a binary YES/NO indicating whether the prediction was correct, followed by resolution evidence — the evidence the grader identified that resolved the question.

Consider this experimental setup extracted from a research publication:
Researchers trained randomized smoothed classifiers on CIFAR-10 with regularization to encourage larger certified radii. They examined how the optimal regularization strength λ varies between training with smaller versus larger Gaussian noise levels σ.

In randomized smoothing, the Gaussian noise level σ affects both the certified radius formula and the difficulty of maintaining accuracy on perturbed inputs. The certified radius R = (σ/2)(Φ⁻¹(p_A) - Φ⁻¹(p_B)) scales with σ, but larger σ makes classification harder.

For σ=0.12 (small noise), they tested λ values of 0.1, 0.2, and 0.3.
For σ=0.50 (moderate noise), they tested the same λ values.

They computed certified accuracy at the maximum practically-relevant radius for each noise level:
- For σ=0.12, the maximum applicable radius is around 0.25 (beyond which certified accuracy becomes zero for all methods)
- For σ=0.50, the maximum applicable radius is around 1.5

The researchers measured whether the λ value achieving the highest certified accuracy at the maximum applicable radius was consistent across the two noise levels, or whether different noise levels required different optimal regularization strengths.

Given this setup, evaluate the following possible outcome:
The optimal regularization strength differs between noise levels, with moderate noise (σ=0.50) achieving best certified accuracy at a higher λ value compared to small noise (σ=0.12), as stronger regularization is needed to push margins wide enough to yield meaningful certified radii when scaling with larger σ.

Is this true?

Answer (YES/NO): NO